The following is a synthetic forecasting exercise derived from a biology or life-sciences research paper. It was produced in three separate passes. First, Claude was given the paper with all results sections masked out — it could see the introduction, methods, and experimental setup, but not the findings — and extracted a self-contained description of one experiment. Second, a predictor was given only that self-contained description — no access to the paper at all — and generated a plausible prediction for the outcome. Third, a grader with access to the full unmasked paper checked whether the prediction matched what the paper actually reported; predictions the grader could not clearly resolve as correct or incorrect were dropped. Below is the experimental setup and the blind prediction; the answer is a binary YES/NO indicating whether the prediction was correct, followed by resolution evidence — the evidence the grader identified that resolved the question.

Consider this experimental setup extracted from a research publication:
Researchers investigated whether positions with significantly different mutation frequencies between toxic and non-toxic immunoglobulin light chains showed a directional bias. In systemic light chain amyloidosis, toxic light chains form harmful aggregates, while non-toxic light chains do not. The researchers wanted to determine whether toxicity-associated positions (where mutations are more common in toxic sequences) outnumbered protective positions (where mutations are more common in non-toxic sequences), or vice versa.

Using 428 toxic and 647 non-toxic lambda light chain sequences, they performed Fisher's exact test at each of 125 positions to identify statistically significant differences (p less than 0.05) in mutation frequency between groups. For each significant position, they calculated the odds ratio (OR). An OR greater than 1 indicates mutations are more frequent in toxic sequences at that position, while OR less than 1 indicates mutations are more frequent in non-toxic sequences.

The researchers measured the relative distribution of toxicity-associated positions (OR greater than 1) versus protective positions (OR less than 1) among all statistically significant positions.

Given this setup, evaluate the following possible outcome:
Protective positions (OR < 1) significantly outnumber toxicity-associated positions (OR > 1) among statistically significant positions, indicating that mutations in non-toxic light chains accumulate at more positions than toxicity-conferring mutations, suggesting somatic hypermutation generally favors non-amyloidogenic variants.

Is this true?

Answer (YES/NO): NO